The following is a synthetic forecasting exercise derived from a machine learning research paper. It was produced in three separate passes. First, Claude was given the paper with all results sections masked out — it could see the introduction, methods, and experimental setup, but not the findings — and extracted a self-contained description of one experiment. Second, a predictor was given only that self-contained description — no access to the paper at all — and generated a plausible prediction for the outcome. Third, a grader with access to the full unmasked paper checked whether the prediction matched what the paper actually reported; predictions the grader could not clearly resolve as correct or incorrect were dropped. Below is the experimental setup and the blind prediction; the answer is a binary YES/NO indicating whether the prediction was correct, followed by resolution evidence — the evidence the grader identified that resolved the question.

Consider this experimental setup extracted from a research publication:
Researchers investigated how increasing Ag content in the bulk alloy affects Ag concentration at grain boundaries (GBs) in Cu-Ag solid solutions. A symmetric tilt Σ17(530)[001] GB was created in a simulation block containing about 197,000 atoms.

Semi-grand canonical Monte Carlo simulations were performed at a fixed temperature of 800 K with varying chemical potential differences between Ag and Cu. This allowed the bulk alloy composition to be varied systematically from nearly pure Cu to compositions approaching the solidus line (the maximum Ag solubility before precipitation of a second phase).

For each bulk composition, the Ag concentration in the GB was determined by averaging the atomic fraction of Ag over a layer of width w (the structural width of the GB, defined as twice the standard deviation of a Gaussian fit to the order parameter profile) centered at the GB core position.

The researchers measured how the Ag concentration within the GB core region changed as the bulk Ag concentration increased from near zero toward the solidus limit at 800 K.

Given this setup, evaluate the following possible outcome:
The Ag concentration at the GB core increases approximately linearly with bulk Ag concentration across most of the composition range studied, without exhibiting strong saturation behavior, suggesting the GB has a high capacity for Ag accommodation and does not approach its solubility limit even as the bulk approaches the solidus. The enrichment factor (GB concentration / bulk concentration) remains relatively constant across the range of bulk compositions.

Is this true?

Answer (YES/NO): NO